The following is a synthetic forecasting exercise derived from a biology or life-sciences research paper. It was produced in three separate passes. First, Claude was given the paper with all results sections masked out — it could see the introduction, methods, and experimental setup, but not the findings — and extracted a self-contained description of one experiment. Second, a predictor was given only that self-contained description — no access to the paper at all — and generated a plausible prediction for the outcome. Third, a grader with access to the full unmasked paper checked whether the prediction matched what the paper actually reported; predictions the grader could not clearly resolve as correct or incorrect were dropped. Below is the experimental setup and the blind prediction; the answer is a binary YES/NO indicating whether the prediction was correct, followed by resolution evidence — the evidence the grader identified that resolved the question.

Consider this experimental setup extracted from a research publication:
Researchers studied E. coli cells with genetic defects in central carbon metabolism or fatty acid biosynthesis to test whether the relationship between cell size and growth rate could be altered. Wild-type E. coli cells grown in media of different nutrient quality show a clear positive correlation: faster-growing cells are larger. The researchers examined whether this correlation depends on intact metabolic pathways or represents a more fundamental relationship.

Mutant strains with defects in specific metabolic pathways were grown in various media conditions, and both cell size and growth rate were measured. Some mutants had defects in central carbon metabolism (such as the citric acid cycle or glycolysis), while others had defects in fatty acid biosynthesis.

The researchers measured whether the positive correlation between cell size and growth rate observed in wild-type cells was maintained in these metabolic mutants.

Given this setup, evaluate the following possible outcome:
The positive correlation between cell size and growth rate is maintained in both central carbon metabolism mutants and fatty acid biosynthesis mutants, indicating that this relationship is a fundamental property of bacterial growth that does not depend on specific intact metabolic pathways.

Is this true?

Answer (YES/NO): NO